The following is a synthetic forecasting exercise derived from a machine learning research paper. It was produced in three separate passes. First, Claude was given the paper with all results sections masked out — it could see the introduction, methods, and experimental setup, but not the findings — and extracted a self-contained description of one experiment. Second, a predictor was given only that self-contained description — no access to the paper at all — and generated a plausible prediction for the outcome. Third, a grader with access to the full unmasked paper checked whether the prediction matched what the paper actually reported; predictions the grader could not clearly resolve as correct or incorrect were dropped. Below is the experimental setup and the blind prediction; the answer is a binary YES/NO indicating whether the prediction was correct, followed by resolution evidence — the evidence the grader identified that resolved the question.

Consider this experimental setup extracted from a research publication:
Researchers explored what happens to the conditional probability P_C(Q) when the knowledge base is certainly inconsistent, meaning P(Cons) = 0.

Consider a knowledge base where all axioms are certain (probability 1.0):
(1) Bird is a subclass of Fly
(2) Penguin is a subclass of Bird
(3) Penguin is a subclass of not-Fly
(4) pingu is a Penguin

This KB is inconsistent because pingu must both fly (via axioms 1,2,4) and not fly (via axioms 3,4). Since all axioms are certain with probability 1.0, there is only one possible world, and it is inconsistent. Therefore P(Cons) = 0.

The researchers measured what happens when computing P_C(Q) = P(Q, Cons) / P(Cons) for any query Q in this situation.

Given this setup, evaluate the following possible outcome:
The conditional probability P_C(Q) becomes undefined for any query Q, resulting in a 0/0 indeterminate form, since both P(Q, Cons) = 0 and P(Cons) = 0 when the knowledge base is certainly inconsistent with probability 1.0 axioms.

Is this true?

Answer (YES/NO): YES